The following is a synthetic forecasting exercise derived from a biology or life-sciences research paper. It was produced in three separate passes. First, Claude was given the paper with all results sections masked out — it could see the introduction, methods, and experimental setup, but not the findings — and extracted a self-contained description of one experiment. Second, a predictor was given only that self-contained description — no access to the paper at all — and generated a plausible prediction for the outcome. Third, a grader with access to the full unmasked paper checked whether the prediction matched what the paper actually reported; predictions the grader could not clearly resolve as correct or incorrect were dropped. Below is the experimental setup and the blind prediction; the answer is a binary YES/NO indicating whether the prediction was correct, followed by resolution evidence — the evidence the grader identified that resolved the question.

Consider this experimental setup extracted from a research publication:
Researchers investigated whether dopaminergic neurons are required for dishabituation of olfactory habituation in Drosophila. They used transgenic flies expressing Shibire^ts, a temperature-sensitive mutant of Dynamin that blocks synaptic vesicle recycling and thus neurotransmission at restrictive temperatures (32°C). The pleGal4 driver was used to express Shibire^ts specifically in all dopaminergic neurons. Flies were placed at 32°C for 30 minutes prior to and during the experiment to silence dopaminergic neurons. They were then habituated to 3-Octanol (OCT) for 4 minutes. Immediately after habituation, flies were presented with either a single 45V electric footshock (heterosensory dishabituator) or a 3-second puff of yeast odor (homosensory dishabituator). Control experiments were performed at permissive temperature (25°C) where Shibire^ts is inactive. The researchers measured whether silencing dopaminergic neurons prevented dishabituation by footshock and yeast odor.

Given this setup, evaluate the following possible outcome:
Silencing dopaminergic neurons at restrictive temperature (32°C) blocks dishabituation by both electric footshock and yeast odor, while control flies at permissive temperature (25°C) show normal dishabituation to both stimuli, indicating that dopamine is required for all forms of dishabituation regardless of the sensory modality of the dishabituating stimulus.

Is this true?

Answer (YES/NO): YES